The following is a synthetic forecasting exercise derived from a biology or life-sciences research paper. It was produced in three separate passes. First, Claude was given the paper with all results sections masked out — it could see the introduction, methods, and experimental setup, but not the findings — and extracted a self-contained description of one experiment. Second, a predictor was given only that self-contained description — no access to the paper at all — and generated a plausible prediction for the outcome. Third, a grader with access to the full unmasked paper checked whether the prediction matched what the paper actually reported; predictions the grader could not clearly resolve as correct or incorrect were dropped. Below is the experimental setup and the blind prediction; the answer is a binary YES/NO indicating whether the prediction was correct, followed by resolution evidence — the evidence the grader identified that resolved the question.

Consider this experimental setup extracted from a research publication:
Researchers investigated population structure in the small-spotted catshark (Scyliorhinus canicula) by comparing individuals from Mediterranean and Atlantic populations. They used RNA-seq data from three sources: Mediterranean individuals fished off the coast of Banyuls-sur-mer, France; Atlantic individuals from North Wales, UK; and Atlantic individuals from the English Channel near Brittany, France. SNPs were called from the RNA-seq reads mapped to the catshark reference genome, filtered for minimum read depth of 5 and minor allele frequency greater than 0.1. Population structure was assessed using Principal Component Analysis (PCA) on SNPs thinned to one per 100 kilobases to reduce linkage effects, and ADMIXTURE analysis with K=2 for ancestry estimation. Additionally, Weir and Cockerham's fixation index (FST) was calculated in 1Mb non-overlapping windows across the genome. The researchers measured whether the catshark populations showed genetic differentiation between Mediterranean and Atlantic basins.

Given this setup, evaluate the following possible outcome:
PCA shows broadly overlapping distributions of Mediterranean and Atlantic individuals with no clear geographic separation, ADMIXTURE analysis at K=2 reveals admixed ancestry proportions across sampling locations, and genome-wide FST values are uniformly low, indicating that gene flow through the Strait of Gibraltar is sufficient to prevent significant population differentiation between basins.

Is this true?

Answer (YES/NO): NO